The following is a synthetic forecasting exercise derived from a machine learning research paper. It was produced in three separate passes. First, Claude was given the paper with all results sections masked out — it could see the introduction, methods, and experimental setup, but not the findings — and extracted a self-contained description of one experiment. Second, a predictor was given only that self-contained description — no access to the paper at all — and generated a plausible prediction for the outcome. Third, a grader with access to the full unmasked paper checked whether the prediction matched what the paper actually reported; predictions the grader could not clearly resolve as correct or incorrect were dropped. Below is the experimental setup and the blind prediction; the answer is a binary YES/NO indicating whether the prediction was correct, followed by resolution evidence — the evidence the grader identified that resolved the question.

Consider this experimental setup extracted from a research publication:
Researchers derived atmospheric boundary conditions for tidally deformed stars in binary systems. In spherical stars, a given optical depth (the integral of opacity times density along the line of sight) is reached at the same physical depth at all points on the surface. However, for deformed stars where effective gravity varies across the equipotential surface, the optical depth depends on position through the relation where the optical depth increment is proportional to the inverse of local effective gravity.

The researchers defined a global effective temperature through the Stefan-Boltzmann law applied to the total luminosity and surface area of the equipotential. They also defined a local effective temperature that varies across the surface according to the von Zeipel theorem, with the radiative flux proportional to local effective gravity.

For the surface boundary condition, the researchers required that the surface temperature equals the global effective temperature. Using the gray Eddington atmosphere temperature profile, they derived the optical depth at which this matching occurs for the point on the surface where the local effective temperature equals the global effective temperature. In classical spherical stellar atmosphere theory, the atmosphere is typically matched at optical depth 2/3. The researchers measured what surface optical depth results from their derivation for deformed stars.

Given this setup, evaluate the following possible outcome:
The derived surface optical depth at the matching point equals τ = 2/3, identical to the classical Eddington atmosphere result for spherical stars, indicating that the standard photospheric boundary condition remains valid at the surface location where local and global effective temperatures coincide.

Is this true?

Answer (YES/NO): YES